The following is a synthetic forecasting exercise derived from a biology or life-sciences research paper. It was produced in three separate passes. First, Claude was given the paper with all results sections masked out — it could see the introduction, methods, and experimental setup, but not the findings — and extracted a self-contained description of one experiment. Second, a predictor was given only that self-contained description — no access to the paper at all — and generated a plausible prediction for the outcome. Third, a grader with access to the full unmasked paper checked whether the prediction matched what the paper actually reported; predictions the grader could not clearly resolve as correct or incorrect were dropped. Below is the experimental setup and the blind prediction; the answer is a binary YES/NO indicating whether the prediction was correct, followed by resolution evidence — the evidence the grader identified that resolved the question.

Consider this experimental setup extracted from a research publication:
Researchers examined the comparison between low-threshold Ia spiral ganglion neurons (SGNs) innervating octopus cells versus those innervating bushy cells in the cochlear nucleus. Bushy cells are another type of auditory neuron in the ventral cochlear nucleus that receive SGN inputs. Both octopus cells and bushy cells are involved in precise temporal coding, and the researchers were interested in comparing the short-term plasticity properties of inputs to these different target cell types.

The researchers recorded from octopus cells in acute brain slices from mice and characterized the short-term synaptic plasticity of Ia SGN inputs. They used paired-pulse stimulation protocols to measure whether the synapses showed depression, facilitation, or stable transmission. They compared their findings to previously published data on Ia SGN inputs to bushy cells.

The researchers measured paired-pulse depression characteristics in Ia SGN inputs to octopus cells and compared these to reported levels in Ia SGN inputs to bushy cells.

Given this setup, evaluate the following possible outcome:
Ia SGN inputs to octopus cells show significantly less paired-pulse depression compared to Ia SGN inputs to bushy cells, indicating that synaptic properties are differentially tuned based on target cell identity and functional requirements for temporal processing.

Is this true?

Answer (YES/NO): NO